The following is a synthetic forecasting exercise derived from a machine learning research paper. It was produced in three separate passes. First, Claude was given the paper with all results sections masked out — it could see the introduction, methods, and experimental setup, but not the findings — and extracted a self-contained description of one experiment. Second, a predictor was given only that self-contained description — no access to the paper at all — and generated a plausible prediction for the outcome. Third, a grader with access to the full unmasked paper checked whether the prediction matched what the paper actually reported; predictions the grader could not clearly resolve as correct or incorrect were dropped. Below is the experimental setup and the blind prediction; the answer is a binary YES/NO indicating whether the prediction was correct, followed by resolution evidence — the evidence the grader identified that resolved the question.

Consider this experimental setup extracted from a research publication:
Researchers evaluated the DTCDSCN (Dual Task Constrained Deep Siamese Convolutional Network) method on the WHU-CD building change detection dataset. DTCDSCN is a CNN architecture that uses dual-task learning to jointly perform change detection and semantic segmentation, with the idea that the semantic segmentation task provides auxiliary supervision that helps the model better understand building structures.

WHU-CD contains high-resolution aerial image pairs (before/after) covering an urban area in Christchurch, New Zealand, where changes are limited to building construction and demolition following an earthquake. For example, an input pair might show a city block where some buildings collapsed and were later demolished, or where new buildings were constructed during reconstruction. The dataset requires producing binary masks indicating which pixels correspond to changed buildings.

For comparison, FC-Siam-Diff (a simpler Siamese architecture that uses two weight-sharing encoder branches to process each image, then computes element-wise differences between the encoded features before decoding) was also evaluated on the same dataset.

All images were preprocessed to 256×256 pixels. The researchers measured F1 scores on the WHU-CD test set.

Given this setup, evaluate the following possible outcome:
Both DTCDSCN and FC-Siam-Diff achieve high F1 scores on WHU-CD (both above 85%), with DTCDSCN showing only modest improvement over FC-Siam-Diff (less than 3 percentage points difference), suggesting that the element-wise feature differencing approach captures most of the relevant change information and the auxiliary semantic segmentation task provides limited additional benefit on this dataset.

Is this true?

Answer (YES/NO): NO